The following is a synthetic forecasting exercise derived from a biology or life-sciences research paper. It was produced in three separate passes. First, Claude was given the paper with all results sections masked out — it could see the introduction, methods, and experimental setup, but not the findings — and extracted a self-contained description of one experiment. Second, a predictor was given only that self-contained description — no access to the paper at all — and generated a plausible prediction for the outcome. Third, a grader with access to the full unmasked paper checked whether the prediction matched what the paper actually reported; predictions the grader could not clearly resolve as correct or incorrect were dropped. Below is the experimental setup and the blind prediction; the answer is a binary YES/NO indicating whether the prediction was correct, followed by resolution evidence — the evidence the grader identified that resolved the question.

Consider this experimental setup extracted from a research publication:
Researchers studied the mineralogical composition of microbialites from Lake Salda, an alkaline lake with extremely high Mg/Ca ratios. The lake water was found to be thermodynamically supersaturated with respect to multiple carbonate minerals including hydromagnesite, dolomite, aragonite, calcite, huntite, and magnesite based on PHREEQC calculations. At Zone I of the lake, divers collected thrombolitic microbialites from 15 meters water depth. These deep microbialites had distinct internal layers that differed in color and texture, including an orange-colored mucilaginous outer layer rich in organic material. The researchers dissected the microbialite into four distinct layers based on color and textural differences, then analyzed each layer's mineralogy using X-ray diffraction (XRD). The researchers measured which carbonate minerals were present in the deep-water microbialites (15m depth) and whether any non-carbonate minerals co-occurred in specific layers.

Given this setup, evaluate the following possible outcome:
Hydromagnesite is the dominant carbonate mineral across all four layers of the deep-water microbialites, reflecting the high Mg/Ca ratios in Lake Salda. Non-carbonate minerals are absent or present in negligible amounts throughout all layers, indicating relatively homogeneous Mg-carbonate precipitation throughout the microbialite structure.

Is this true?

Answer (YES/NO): NO